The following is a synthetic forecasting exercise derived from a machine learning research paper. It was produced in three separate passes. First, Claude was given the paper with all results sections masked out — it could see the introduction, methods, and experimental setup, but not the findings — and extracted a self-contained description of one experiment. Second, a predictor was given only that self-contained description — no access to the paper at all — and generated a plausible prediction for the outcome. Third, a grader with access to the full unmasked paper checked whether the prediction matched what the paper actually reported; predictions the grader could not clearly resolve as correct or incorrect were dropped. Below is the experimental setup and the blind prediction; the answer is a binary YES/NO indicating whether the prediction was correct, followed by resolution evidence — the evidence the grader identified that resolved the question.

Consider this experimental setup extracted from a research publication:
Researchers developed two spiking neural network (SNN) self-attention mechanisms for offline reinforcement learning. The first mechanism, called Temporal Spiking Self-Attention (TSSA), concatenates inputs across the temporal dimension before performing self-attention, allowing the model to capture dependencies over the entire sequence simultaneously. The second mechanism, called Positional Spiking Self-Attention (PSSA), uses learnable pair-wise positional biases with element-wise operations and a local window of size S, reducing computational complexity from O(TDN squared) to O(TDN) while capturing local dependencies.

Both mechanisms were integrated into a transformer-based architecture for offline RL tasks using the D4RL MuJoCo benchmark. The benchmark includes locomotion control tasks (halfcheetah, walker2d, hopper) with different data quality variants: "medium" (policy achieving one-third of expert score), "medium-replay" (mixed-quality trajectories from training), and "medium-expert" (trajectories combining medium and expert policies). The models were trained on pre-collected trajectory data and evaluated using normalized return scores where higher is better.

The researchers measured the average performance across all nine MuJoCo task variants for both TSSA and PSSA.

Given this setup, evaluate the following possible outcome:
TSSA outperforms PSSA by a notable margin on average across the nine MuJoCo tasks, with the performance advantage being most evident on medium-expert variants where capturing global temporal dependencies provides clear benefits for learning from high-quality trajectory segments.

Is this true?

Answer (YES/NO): NO